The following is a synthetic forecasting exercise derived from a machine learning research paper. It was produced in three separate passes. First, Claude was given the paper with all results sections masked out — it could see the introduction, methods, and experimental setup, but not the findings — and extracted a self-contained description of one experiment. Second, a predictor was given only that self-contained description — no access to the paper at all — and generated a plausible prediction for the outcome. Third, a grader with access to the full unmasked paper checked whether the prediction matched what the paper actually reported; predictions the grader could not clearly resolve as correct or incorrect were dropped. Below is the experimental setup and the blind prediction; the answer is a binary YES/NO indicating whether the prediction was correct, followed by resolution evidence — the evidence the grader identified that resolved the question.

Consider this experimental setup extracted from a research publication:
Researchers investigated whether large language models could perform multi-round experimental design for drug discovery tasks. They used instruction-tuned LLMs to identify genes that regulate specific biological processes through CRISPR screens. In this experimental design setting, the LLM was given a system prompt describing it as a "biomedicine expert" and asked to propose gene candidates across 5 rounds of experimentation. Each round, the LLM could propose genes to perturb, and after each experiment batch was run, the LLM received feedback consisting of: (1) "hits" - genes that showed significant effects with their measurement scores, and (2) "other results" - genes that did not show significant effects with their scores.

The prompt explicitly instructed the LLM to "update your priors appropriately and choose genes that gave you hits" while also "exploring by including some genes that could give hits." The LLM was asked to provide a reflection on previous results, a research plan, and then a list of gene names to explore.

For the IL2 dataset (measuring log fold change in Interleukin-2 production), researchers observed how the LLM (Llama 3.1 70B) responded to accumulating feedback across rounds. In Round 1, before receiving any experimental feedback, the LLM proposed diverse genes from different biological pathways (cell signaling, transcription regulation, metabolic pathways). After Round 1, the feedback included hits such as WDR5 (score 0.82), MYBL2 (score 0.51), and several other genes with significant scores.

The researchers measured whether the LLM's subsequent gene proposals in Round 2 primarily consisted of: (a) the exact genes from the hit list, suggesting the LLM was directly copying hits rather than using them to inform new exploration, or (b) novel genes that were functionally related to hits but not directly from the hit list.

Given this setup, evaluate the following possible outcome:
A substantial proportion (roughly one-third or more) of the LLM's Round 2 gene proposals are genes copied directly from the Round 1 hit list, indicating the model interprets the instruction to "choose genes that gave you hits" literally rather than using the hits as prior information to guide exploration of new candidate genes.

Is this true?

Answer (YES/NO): YES